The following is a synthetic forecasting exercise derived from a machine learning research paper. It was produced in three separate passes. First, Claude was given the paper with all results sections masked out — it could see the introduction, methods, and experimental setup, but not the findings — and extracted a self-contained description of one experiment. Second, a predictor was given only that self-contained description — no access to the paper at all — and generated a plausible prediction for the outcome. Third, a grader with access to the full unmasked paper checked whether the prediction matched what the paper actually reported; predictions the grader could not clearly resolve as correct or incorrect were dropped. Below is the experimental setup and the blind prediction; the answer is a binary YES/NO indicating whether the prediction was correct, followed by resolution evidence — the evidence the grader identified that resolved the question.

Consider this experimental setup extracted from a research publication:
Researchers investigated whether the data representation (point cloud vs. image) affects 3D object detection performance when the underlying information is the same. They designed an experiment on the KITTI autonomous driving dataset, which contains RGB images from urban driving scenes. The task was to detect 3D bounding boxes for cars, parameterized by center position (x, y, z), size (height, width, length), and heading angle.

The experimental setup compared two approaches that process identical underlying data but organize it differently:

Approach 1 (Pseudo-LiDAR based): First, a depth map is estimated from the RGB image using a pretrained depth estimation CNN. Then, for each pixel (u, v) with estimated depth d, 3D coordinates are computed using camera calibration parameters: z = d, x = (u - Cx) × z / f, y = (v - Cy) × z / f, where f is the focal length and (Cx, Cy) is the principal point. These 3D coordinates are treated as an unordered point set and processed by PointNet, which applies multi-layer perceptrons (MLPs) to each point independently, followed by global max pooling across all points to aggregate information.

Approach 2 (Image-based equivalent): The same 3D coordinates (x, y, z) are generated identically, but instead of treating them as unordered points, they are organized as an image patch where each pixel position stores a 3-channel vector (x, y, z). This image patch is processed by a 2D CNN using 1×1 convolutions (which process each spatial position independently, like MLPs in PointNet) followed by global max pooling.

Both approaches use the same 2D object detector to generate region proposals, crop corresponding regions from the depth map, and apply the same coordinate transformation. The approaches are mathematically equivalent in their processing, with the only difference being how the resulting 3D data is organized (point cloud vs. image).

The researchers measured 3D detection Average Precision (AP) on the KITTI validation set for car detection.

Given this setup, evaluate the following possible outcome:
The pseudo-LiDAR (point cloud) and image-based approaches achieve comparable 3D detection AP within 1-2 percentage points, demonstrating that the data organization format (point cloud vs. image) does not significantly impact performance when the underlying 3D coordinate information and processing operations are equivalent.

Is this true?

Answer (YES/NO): YES